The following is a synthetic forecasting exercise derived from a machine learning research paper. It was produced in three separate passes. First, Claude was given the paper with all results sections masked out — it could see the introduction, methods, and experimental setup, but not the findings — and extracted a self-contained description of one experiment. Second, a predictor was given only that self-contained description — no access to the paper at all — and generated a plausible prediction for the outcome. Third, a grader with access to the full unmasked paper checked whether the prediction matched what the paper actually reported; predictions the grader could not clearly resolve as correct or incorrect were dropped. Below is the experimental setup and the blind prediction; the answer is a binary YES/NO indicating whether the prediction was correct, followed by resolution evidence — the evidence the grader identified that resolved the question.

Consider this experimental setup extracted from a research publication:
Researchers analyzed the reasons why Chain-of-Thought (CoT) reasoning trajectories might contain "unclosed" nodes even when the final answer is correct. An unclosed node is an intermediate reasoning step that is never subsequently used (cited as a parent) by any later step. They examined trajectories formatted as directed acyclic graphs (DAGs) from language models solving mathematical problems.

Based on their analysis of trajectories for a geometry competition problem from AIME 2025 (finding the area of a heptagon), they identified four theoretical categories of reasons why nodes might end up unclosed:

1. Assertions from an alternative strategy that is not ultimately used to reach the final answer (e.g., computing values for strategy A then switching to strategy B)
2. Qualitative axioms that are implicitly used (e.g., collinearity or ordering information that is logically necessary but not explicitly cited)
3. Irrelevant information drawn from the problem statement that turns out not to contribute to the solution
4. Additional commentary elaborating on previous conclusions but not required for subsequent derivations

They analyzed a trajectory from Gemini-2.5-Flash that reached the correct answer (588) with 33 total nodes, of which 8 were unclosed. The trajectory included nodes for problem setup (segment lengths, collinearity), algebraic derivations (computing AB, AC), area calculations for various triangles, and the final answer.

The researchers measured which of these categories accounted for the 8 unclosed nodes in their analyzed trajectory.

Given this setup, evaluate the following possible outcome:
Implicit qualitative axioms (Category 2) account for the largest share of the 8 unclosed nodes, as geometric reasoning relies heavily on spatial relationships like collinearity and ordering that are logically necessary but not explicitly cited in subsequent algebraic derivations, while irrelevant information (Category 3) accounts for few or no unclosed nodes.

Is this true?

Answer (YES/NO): NO